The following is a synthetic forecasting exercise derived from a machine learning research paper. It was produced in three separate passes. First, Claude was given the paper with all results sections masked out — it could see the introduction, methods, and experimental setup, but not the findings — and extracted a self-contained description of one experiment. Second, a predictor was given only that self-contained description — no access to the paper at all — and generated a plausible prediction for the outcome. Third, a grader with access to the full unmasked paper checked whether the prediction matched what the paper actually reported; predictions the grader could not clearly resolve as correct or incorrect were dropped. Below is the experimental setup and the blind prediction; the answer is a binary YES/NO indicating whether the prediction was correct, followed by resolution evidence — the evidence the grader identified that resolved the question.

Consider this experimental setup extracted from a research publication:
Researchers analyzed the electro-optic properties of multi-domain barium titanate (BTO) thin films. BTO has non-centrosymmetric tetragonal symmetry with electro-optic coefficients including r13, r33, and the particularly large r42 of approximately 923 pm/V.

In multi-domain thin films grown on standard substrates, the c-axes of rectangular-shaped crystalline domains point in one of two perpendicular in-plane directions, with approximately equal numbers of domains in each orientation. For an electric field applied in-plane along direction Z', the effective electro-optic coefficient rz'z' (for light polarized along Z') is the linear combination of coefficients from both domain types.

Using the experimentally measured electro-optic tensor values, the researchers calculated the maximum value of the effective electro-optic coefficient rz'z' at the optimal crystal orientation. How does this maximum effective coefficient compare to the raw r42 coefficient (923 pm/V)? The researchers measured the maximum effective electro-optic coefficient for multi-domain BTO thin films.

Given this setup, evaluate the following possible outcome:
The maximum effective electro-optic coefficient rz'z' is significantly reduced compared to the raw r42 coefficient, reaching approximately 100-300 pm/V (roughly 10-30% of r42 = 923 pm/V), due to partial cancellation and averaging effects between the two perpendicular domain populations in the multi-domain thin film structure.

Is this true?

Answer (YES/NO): NO